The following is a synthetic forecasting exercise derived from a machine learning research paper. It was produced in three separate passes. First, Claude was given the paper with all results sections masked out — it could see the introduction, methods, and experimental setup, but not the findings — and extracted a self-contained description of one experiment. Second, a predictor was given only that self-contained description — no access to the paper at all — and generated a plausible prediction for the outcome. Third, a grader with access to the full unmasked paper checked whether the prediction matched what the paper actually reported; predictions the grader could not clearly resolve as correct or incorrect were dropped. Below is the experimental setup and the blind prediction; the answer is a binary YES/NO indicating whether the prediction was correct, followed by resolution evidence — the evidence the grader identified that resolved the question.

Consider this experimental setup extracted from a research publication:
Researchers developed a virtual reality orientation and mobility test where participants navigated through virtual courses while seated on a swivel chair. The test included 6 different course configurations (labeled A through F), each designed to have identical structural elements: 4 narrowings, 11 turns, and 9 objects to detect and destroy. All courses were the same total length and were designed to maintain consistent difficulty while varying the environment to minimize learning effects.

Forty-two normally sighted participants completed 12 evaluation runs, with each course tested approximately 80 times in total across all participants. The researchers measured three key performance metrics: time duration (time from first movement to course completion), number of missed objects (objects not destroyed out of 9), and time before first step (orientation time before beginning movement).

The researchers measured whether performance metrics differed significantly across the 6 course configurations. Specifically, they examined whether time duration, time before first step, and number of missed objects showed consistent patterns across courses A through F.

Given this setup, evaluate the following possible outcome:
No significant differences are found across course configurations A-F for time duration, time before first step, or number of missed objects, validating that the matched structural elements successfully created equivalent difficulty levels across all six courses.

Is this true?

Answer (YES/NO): NO